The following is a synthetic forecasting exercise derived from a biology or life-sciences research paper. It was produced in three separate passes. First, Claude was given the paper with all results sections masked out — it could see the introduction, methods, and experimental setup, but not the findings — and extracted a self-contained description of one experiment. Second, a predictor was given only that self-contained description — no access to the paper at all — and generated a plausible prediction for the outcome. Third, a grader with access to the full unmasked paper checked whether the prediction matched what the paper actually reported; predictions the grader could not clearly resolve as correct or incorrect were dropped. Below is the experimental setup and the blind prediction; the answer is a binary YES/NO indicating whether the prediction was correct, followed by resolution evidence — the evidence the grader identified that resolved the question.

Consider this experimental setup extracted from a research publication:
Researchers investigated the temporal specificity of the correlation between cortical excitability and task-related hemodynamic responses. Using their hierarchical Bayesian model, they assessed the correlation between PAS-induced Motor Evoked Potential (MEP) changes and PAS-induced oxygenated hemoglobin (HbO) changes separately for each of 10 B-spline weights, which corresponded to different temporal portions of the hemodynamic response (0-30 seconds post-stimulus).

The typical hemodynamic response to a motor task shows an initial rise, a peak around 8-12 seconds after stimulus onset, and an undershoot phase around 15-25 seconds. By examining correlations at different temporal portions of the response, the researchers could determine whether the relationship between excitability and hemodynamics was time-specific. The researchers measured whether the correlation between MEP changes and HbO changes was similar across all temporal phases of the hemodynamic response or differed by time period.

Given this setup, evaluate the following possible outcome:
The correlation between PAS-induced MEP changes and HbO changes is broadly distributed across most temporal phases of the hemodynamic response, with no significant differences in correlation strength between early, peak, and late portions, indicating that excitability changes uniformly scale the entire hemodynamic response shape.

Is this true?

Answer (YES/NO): NO